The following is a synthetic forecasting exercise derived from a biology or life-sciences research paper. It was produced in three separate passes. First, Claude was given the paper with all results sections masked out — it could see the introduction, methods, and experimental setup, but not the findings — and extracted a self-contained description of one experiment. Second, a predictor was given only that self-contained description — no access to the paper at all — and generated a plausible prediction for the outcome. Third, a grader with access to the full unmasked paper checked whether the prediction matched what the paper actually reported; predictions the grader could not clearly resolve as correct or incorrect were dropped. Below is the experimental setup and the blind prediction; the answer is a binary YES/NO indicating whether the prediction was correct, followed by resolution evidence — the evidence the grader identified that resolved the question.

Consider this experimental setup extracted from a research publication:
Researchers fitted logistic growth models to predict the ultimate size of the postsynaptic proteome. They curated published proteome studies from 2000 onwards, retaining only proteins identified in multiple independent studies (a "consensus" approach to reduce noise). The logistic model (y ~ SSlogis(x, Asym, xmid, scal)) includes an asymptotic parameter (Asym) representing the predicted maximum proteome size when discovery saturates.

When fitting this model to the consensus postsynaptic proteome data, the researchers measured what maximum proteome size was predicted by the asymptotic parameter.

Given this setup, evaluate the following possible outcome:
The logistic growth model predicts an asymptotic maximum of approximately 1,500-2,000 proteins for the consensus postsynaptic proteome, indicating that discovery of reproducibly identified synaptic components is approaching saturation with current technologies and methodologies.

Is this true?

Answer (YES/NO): NO